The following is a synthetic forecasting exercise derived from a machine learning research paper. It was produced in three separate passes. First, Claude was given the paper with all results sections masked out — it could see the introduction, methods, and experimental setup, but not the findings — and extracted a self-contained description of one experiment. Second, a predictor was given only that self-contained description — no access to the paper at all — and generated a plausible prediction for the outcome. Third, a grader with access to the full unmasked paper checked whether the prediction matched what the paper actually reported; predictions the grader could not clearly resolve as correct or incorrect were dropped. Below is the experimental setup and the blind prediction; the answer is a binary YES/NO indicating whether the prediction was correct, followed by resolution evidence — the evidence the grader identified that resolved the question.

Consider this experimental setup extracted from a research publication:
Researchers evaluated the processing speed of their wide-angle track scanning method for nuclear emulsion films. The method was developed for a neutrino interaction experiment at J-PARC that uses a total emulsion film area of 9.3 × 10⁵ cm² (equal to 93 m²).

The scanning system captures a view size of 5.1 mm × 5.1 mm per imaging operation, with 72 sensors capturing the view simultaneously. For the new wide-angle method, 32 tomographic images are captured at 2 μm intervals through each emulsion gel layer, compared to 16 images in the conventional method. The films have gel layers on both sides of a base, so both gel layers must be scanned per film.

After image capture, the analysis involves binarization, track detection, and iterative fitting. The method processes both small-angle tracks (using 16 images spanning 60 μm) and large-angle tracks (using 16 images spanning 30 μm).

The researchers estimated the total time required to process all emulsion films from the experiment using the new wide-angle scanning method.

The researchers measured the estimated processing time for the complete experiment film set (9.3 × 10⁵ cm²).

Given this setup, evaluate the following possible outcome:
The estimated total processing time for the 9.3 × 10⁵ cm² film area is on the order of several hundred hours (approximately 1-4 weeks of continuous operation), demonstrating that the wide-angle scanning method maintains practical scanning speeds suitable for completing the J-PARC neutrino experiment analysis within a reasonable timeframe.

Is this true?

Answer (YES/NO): NO